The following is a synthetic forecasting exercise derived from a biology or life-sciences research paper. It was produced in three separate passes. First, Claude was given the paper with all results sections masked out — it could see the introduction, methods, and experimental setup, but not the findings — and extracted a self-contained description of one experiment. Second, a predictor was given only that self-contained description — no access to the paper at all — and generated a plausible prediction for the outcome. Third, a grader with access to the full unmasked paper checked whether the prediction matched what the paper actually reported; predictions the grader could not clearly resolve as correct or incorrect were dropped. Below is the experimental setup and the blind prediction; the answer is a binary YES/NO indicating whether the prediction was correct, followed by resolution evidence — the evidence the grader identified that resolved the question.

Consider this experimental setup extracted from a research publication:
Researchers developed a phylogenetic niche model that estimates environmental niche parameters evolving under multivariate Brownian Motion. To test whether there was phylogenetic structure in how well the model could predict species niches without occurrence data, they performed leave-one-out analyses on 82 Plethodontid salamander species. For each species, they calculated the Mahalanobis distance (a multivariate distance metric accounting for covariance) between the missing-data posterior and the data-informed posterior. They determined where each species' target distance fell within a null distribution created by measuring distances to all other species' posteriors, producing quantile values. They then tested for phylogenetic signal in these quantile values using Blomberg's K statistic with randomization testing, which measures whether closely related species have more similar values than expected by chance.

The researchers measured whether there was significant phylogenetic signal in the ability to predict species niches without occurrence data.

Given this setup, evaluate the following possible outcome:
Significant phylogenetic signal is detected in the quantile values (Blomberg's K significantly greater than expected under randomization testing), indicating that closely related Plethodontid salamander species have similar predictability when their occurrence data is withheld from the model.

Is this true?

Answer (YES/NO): YES